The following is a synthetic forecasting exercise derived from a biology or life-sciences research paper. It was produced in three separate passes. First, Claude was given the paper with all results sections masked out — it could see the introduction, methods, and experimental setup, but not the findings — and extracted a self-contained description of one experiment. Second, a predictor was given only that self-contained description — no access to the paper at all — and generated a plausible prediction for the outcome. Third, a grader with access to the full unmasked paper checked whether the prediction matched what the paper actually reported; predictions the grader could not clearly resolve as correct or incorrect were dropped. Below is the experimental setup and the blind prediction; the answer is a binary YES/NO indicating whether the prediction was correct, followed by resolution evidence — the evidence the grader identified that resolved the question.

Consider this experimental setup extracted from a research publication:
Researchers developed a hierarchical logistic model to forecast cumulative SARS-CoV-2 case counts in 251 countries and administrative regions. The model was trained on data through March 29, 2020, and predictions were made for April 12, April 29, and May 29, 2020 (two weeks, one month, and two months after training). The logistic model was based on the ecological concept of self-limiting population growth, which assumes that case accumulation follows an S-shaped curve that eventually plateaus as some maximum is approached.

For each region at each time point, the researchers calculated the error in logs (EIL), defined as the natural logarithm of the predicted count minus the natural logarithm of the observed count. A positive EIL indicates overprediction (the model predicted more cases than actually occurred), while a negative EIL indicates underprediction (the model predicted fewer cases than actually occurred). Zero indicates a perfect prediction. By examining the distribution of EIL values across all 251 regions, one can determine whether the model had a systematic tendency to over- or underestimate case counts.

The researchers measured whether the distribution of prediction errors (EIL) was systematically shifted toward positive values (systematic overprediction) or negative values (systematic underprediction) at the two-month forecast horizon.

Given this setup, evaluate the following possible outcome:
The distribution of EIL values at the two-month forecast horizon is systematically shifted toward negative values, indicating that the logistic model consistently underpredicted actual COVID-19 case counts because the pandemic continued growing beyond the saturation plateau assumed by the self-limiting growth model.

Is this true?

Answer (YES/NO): YES